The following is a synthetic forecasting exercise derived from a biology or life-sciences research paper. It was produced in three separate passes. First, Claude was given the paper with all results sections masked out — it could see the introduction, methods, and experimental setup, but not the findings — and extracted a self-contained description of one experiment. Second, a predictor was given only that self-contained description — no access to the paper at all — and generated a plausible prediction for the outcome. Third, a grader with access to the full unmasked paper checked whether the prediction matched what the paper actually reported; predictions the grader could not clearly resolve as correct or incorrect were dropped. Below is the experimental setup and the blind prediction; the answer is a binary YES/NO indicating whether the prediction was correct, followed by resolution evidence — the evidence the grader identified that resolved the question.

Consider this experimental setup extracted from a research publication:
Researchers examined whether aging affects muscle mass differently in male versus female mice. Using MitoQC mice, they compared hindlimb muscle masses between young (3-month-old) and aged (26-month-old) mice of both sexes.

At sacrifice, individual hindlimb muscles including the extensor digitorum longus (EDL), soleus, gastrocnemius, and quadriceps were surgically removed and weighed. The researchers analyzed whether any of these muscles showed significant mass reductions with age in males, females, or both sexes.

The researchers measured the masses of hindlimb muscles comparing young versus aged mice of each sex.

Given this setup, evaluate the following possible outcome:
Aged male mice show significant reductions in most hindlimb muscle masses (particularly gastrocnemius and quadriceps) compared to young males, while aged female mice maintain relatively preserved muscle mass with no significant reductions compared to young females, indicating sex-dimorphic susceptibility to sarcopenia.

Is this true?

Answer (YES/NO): NO